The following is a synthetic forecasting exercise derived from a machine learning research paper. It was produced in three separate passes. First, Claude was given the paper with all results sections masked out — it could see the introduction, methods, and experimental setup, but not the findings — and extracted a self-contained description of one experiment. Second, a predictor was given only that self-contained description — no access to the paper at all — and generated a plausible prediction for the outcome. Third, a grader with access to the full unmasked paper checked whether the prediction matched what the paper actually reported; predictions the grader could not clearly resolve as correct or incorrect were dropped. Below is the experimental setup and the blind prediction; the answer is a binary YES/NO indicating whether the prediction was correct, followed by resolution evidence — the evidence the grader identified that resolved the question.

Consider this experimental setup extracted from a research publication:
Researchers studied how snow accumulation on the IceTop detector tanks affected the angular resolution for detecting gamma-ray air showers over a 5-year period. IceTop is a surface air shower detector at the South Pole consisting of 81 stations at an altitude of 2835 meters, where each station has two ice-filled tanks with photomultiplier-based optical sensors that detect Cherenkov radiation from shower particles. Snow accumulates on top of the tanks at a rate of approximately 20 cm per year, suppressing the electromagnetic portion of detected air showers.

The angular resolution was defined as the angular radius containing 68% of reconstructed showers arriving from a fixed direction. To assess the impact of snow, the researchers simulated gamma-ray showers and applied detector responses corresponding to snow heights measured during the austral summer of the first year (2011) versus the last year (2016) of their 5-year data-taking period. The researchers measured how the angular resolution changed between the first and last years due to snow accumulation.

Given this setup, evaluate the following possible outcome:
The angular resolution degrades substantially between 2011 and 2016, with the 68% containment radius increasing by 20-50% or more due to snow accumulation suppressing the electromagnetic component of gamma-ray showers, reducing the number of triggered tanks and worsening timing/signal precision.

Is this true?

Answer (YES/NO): NO